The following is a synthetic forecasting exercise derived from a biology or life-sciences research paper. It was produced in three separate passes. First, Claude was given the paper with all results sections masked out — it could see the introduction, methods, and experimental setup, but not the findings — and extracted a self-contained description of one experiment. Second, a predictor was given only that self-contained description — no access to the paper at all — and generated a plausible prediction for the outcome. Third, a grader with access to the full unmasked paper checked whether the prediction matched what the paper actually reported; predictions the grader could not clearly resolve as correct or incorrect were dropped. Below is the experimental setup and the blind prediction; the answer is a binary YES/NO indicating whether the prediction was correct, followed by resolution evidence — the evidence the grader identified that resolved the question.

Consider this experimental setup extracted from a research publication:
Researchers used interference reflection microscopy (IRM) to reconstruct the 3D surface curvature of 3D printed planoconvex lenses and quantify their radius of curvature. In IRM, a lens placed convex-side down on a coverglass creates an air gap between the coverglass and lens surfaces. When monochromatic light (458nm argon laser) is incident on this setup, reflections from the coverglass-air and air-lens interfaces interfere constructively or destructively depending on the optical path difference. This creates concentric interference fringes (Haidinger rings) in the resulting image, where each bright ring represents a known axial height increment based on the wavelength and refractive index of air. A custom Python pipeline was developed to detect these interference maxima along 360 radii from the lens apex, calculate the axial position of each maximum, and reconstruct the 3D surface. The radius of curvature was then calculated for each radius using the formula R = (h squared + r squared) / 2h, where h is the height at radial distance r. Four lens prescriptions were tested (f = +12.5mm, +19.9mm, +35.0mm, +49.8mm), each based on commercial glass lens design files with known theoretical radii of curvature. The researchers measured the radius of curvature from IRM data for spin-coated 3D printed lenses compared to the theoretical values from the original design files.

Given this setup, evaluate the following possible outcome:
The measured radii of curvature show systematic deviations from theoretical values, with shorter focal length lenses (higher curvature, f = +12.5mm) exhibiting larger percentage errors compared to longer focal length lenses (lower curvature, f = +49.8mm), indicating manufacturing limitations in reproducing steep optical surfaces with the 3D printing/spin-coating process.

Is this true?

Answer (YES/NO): NO